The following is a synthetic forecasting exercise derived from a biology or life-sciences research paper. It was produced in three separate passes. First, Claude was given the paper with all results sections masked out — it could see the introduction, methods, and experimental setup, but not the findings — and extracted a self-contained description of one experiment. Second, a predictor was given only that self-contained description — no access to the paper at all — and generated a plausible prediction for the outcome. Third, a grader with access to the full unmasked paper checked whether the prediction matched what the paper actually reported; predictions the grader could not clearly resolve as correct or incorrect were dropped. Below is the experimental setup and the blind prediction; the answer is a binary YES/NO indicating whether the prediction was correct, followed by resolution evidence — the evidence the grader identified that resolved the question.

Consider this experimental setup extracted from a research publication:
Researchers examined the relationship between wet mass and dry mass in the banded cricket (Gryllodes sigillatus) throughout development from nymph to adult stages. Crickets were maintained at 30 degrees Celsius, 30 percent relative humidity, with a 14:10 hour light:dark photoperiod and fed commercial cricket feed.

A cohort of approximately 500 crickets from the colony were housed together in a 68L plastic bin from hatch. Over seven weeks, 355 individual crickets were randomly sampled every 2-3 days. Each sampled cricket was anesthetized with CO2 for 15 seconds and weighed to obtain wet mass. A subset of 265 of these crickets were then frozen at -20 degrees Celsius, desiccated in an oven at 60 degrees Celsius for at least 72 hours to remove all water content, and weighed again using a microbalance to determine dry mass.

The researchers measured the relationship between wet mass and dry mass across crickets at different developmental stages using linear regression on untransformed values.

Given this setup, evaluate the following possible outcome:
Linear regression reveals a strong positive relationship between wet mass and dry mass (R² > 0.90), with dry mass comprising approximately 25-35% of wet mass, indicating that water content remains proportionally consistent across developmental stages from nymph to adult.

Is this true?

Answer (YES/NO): NO